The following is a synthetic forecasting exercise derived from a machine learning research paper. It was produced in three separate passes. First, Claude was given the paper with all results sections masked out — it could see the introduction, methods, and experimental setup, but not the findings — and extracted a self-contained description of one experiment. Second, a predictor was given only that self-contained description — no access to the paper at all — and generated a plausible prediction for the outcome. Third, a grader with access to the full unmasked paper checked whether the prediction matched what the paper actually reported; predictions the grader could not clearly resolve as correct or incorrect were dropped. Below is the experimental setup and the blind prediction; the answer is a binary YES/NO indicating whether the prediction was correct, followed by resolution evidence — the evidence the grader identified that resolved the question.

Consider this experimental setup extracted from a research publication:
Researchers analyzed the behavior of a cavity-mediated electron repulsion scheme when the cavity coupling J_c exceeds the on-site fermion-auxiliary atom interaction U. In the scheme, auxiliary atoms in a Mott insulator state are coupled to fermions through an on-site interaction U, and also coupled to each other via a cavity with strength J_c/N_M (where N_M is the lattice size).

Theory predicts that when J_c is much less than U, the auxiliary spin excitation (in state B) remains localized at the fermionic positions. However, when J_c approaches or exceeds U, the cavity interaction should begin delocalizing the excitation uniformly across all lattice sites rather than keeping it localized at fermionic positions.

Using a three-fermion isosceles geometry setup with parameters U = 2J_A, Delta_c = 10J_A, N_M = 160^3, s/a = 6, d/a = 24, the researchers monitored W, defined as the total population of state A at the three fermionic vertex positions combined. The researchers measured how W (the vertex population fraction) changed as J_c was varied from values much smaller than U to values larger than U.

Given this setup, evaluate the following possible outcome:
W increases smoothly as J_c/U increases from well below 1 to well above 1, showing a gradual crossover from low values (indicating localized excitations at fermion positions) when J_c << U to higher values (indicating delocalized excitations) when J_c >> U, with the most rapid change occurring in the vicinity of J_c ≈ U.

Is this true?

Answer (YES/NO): NO